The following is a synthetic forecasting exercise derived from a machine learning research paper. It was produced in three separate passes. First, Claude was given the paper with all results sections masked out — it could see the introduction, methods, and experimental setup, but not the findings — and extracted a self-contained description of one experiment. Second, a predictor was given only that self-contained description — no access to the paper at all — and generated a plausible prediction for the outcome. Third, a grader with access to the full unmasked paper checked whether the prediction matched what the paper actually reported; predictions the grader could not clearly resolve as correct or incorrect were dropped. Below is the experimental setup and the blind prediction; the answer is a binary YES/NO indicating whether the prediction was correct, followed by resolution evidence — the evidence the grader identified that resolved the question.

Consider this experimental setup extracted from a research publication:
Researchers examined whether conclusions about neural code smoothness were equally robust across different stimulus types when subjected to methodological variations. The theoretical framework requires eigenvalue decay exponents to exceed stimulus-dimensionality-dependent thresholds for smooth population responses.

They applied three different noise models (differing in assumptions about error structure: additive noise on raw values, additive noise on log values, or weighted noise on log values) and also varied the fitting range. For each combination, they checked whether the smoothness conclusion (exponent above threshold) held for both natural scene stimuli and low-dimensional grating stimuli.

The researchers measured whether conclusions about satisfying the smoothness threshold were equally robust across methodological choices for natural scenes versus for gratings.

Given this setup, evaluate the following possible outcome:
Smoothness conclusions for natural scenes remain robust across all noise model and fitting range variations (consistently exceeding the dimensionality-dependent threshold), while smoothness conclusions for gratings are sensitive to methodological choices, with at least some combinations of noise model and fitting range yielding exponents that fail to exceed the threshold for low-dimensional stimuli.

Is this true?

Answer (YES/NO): NO